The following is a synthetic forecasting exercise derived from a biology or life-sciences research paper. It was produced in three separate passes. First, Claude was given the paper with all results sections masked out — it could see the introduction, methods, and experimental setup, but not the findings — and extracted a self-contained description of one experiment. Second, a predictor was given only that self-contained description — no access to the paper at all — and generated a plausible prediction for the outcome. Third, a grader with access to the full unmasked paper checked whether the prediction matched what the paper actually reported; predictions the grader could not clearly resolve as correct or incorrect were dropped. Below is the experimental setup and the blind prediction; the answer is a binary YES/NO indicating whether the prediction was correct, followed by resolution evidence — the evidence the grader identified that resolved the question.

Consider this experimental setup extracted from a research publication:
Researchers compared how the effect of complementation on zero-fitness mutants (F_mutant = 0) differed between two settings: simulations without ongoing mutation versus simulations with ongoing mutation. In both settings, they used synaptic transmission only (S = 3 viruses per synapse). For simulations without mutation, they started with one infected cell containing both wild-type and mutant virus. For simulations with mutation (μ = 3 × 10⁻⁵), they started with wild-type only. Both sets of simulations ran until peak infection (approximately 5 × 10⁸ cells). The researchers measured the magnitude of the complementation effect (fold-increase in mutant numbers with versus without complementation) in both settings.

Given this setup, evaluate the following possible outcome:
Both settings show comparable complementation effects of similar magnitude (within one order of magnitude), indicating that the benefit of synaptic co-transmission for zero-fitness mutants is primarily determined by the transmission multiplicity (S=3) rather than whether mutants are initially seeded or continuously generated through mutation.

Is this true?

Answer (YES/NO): NO